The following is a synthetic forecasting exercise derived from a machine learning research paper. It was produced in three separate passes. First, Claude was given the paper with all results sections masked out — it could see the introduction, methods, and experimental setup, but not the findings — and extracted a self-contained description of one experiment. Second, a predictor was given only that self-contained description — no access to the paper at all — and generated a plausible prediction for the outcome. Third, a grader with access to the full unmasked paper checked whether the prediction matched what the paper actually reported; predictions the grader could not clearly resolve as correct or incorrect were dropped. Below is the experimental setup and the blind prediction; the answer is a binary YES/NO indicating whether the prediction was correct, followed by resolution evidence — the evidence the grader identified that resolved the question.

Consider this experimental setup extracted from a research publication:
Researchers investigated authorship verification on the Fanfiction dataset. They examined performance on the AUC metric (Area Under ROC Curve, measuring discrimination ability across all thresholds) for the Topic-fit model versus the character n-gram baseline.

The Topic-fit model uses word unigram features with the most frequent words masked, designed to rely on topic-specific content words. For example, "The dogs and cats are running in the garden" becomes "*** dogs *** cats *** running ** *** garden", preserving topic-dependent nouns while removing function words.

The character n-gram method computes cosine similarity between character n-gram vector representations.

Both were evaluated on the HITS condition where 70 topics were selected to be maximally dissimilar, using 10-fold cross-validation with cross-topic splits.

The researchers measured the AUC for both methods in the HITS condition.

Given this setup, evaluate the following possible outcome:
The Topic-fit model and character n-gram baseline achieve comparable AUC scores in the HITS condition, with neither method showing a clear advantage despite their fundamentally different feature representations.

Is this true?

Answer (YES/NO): NO